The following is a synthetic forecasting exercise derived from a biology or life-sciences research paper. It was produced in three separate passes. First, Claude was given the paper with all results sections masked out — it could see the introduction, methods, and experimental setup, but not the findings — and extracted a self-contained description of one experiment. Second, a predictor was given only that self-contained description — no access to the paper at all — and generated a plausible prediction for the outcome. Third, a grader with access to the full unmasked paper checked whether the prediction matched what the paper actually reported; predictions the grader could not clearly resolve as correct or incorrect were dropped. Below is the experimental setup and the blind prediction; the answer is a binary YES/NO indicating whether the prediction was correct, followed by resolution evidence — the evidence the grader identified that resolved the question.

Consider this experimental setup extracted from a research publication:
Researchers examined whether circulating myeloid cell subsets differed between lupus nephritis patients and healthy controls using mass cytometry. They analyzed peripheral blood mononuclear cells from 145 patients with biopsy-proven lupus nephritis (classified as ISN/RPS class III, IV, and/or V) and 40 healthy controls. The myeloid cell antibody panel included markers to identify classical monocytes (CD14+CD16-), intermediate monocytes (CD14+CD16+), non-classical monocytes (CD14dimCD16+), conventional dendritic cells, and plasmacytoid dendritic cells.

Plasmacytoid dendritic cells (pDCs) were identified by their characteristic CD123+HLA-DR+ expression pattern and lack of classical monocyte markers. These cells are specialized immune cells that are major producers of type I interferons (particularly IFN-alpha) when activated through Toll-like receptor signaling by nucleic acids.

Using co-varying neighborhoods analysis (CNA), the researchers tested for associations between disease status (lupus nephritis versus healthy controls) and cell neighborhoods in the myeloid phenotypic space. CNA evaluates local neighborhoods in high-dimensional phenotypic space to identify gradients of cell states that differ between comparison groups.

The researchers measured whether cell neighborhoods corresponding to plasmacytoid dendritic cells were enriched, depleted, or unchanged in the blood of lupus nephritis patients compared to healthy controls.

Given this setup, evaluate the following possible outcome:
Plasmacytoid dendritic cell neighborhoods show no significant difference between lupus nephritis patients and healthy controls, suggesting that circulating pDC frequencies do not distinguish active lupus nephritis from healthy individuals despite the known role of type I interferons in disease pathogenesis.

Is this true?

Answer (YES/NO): NO